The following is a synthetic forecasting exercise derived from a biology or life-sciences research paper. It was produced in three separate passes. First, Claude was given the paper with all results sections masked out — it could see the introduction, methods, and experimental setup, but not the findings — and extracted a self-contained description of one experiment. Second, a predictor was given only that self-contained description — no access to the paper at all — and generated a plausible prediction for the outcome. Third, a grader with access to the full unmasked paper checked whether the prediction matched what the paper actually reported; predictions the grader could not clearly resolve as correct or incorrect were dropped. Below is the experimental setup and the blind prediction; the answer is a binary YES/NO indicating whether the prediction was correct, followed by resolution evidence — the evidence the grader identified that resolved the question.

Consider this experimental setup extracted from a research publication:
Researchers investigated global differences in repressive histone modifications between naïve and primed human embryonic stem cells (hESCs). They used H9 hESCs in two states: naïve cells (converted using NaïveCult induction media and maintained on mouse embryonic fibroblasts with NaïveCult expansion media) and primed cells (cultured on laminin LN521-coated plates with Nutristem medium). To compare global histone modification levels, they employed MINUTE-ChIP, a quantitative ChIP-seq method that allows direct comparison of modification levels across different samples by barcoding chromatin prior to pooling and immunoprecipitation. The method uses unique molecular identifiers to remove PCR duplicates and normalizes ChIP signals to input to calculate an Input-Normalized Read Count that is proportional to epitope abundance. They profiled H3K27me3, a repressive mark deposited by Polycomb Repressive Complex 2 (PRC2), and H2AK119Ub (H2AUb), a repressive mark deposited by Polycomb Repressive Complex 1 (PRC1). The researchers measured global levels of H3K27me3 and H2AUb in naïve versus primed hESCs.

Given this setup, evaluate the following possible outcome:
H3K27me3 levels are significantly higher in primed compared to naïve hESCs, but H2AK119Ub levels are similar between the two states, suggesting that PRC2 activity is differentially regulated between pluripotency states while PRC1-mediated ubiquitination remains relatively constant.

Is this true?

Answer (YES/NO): NO